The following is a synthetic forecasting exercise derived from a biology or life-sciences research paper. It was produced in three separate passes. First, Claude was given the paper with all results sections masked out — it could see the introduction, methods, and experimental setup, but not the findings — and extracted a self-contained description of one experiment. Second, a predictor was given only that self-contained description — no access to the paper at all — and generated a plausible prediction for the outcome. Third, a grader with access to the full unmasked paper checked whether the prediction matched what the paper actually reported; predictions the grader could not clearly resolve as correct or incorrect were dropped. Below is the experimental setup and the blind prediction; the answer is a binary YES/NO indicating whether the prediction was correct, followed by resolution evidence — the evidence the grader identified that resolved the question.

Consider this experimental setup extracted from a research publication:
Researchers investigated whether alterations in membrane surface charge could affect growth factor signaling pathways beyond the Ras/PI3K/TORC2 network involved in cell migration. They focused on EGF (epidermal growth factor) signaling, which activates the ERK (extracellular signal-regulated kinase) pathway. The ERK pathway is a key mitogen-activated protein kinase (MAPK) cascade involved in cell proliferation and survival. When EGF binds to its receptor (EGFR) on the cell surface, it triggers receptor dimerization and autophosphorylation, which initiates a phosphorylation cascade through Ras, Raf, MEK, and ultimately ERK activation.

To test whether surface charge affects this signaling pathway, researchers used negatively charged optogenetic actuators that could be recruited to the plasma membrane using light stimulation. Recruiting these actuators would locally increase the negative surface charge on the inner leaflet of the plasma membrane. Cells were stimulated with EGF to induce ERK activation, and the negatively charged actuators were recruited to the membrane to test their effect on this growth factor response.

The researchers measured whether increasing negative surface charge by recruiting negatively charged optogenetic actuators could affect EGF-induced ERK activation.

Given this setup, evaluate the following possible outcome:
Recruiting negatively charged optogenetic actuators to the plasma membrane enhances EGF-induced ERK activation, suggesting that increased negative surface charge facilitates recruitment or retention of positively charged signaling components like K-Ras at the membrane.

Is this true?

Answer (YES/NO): NO